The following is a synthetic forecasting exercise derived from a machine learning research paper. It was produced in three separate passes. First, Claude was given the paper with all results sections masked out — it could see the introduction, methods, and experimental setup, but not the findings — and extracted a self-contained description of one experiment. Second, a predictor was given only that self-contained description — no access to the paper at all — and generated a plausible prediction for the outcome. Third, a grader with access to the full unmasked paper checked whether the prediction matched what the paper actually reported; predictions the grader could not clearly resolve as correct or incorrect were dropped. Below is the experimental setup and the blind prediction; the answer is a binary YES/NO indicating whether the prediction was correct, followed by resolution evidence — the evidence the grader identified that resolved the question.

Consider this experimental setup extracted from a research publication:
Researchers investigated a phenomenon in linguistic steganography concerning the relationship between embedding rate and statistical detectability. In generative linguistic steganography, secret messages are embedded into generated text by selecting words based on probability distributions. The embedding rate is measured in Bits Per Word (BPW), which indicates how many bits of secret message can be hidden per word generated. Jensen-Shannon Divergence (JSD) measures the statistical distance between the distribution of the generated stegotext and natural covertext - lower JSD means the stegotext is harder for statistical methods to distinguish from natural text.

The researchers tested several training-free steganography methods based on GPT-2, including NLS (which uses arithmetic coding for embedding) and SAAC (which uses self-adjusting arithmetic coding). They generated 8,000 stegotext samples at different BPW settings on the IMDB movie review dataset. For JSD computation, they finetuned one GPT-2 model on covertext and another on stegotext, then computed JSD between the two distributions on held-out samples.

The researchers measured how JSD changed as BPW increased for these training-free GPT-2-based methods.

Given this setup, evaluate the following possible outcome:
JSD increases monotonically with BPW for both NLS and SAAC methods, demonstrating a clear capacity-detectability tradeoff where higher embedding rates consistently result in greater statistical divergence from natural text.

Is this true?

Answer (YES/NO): NO